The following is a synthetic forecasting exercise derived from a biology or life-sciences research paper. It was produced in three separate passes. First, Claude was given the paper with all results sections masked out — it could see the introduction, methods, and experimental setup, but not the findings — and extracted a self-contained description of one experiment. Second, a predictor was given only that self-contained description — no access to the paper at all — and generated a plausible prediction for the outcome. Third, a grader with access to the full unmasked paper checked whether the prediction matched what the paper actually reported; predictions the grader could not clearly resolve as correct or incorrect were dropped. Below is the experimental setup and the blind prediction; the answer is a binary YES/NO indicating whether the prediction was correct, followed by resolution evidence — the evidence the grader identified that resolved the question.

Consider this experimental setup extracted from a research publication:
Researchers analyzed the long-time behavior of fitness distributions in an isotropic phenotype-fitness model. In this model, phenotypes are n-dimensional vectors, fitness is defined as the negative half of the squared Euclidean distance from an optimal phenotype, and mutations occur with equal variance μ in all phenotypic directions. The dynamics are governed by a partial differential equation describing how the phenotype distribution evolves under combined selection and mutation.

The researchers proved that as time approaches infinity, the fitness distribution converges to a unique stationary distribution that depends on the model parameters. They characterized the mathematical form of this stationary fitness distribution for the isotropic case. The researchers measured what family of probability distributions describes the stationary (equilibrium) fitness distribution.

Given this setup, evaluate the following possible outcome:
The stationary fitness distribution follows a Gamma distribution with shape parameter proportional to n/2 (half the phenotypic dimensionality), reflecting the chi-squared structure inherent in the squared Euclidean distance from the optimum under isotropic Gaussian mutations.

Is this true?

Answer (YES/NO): YES